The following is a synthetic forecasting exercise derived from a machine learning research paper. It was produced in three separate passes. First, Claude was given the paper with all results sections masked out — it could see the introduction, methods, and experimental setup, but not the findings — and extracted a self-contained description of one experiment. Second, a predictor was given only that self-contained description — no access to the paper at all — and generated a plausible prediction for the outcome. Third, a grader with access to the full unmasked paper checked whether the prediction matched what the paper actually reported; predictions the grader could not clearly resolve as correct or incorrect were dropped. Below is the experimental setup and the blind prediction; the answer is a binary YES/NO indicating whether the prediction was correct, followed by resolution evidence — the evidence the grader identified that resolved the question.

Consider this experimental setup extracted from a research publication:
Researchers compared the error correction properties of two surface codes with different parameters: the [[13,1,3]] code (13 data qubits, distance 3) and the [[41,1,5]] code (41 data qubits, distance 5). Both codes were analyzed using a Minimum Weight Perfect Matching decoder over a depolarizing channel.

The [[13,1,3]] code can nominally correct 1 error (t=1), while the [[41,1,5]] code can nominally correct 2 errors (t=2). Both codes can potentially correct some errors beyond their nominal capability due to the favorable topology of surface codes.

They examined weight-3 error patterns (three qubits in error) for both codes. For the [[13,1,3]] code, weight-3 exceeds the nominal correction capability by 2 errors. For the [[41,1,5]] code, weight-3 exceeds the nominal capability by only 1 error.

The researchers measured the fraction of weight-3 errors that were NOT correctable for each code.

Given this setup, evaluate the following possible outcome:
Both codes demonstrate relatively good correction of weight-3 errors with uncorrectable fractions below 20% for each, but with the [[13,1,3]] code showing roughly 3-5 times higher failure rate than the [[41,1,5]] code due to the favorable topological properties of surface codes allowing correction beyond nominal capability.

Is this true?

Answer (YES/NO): NO